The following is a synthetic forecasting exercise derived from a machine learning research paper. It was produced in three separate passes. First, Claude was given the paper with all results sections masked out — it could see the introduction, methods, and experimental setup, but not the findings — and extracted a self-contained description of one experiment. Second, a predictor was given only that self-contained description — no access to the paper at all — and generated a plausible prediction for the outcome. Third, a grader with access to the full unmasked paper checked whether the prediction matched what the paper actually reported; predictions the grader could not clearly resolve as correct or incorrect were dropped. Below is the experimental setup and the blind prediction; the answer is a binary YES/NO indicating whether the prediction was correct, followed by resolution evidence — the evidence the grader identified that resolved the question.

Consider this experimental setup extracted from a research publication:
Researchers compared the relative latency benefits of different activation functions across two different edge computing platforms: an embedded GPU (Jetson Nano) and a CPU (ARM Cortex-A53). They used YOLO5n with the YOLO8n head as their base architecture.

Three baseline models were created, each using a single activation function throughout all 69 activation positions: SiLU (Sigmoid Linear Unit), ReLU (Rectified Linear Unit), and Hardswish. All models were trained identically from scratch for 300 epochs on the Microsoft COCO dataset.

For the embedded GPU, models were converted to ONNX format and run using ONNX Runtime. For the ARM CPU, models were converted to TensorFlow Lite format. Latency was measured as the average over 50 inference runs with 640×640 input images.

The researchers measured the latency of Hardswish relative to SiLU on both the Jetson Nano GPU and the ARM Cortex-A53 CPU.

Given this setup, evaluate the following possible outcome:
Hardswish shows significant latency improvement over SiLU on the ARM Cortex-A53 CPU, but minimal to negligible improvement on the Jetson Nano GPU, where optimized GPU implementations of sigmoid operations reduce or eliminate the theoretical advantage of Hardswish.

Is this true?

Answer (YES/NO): NO